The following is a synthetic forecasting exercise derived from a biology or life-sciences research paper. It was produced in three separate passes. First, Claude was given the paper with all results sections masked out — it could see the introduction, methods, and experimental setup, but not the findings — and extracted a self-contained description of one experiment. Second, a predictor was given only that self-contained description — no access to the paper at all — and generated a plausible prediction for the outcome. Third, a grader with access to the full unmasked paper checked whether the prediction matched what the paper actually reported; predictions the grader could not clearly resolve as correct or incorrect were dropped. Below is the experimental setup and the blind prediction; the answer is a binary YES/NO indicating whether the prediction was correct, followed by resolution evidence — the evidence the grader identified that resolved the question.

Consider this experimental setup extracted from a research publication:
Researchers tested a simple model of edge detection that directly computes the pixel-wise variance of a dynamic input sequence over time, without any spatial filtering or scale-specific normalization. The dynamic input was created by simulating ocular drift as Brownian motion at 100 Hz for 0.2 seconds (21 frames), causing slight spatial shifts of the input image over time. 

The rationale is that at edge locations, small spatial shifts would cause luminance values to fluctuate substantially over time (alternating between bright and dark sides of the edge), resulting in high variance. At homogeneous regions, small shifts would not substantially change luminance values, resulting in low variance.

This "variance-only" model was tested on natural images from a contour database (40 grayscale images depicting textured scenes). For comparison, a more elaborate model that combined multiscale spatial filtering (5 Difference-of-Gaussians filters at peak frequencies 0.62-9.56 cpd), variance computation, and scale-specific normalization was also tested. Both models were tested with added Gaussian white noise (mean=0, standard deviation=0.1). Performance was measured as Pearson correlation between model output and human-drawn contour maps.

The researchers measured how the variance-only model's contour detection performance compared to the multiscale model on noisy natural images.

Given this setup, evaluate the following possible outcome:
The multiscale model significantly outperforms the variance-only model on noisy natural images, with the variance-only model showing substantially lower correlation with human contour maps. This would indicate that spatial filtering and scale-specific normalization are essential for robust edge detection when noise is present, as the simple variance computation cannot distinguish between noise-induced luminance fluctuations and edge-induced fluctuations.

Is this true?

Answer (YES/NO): YES